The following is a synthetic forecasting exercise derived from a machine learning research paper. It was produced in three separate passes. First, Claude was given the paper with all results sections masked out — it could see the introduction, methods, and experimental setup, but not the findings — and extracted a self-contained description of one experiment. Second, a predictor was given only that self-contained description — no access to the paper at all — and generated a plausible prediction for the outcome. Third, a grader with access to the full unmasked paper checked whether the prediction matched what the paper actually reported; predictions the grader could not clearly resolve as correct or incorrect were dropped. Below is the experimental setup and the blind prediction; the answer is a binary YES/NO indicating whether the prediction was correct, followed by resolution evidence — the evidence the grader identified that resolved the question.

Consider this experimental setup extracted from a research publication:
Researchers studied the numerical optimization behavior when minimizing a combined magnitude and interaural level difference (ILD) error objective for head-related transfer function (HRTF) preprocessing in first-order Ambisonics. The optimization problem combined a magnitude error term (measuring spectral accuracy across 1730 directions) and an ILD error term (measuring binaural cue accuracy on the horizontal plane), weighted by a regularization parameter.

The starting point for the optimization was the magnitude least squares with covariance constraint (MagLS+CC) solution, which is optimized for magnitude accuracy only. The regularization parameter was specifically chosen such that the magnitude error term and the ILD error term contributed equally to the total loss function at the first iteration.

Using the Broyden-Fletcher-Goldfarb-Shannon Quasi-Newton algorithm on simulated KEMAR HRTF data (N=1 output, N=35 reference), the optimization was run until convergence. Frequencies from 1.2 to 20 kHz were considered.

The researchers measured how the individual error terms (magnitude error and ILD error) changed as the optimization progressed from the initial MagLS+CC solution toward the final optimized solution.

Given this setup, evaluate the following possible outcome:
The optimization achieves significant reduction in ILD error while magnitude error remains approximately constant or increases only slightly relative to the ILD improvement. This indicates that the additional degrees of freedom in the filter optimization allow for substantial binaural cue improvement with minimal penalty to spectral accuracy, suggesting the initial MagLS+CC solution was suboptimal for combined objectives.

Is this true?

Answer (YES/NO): YES